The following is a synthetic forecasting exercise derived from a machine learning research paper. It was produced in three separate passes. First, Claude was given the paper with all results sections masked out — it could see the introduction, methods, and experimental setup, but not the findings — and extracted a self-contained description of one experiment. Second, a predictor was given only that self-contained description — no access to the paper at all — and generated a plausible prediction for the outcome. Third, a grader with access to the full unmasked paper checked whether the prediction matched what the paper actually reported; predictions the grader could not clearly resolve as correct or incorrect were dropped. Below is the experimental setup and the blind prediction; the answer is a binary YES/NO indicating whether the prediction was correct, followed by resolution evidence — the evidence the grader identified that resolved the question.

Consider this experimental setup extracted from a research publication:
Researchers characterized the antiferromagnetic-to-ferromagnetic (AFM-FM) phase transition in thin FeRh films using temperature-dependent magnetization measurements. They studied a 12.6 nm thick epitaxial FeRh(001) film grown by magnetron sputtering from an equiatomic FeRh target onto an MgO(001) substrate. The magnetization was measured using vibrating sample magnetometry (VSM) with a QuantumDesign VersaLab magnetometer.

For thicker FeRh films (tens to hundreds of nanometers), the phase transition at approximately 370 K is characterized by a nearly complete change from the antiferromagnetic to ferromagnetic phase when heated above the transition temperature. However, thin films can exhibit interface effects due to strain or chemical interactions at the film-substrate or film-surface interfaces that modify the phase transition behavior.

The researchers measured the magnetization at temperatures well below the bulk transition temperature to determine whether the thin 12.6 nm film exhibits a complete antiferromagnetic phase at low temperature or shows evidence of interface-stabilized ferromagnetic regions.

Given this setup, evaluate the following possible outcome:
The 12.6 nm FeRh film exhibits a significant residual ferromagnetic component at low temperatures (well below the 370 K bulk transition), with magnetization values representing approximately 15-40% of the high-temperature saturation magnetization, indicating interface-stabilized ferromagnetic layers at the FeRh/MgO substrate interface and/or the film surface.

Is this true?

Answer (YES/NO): YES